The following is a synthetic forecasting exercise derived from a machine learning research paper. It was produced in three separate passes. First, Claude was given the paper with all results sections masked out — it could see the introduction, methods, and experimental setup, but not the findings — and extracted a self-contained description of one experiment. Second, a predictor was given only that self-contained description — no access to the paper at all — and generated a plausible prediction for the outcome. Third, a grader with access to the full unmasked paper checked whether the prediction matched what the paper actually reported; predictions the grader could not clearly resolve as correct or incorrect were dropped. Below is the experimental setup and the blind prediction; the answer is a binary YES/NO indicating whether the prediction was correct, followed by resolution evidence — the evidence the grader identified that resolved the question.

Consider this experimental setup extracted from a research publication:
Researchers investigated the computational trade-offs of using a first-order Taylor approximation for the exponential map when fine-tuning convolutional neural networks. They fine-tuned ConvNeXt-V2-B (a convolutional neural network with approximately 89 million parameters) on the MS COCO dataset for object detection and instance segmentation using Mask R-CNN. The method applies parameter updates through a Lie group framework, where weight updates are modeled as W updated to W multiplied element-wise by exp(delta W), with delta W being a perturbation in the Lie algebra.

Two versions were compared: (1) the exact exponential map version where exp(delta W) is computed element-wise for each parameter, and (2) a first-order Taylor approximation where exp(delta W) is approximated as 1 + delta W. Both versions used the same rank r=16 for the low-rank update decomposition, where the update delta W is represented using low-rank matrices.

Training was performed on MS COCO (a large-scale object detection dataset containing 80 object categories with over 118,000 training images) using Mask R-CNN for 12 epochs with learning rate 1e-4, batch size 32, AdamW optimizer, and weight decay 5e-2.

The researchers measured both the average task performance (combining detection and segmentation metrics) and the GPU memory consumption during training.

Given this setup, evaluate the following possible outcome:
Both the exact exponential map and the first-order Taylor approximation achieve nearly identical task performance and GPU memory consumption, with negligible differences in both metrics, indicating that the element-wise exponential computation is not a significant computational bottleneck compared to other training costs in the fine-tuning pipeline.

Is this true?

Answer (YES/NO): NO